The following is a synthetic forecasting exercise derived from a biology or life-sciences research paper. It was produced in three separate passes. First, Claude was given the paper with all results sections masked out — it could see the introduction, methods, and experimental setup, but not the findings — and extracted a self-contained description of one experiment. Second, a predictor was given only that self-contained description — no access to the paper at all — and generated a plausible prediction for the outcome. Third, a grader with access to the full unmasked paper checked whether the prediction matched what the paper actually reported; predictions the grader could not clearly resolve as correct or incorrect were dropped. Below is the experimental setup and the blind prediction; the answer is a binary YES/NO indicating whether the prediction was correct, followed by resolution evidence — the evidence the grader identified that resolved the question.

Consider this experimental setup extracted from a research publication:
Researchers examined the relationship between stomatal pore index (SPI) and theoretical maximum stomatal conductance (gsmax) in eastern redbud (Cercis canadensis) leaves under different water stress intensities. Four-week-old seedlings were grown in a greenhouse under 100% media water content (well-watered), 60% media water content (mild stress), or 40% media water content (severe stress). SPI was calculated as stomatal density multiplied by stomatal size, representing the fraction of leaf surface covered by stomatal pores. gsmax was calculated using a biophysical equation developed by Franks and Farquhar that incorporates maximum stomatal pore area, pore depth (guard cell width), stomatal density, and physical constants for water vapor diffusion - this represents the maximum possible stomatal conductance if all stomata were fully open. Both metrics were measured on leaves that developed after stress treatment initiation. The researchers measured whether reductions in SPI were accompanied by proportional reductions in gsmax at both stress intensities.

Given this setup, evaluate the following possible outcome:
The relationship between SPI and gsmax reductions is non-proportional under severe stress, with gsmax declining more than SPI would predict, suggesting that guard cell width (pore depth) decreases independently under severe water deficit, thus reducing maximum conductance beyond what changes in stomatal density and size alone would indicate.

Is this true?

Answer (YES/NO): NO